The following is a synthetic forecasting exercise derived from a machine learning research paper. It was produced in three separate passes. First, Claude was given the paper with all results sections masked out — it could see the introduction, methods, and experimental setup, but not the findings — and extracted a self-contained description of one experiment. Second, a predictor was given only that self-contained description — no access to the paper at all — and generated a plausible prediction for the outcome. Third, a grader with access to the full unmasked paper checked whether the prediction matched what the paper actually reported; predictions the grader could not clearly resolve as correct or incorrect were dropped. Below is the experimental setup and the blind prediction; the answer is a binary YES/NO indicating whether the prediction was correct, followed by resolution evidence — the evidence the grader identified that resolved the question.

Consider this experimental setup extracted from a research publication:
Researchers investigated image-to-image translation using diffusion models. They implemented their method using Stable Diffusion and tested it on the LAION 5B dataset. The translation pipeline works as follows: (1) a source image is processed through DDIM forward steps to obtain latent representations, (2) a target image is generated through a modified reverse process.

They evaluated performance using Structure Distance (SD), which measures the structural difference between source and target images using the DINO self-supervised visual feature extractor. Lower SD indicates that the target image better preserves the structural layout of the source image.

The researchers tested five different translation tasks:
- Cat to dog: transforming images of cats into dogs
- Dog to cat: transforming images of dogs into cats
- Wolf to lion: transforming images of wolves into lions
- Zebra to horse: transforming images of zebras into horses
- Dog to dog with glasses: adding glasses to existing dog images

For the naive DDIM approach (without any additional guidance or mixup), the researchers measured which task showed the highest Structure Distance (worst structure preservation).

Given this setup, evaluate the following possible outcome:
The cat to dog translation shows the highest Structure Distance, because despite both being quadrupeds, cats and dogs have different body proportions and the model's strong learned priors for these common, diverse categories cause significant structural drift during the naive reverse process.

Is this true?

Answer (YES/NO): NO